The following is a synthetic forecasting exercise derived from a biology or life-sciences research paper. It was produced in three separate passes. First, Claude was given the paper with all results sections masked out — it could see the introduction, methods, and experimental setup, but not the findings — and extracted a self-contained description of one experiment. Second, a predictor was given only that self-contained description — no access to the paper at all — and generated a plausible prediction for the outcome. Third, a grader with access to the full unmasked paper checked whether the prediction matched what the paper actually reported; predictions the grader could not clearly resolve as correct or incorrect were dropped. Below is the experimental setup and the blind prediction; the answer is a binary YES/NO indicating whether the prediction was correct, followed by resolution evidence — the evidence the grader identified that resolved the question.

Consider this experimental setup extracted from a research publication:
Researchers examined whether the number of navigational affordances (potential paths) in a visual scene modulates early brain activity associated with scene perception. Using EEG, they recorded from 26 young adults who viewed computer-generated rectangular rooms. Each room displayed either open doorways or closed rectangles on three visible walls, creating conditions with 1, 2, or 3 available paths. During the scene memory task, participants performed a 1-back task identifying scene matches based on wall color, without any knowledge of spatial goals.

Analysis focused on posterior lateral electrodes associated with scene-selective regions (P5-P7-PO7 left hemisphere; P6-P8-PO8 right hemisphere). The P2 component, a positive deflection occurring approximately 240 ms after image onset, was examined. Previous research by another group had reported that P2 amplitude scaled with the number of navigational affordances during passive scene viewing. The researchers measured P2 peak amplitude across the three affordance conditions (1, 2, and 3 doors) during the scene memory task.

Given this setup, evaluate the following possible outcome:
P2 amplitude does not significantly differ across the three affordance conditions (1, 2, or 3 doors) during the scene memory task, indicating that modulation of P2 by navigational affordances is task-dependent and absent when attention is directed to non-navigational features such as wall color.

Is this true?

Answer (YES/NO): NO